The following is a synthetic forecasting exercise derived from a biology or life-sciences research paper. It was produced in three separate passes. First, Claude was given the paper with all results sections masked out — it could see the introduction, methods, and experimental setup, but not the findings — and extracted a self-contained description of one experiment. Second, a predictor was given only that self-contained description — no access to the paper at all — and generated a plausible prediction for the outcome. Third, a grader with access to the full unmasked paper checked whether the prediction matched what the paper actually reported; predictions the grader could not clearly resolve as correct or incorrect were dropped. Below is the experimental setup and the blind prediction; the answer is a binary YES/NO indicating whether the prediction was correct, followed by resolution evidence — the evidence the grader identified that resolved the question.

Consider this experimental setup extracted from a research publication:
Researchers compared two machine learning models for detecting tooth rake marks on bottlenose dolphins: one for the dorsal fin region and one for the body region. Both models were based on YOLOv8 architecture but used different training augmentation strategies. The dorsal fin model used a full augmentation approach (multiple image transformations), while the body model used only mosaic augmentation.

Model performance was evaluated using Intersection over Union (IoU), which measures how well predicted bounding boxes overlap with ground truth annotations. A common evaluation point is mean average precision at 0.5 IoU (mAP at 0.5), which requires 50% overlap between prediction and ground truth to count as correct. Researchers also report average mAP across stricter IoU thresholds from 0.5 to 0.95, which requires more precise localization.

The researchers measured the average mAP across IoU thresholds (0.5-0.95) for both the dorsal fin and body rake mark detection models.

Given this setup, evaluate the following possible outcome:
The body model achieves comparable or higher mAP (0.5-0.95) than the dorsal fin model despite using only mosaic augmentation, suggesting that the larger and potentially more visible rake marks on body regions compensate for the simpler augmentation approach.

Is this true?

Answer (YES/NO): YES